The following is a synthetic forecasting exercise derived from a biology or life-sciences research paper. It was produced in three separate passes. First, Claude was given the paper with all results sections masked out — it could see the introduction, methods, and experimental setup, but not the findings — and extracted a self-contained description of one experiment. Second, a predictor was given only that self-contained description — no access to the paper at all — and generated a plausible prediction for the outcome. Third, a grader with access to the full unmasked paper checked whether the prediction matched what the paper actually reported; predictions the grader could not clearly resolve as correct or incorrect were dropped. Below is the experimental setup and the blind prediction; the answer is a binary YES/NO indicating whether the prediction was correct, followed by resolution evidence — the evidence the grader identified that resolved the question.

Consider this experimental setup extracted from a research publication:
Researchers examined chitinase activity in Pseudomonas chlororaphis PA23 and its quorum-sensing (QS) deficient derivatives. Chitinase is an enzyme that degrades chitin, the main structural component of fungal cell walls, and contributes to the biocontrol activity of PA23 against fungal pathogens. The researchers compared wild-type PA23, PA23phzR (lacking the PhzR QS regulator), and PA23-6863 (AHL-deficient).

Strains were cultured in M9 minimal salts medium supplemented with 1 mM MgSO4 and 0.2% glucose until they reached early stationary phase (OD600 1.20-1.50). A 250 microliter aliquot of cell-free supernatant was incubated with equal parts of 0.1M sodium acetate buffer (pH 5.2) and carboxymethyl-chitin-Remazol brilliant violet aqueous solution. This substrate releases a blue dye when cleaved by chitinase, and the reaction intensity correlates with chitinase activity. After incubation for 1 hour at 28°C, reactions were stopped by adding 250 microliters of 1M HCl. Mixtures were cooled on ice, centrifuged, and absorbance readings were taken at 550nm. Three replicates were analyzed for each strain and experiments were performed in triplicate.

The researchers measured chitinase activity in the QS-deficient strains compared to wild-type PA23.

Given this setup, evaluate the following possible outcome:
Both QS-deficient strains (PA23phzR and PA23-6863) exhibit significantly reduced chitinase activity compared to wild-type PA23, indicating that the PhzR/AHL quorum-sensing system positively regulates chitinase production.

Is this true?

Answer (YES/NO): YES